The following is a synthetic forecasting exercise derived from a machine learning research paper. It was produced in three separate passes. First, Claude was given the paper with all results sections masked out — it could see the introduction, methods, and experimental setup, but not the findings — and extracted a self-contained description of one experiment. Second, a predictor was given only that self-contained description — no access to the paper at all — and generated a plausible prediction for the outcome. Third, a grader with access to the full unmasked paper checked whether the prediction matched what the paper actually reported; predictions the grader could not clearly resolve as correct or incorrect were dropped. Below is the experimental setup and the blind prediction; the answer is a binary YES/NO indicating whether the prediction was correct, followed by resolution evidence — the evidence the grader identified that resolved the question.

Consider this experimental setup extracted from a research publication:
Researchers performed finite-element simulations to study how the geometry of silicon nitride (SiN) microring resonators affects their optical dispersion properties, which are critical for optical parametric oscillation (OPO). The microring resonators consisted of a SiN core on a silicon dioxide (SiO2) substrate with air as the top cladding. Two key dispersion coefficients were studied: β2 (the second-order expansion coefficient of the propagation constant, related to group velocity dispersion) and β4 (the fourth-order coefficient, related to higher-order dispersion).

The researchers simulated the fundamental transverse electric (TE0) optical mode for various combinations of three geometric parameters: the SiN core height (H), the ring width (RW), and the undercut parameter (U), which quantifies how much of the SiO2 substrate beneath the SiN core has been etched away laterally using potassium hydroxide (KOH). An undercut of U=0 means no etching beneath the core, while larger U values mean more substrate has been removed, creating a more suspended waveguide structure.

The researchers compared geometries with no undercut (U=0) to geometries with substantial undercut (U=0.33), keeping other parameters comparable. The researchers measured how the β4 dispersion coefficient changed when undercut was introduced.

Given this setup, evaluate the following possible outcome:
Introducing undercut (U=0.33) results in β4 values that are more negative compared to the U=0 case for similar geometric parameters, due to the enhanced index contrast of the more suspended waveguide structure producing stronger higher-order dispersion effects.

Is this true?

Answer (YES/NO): YES